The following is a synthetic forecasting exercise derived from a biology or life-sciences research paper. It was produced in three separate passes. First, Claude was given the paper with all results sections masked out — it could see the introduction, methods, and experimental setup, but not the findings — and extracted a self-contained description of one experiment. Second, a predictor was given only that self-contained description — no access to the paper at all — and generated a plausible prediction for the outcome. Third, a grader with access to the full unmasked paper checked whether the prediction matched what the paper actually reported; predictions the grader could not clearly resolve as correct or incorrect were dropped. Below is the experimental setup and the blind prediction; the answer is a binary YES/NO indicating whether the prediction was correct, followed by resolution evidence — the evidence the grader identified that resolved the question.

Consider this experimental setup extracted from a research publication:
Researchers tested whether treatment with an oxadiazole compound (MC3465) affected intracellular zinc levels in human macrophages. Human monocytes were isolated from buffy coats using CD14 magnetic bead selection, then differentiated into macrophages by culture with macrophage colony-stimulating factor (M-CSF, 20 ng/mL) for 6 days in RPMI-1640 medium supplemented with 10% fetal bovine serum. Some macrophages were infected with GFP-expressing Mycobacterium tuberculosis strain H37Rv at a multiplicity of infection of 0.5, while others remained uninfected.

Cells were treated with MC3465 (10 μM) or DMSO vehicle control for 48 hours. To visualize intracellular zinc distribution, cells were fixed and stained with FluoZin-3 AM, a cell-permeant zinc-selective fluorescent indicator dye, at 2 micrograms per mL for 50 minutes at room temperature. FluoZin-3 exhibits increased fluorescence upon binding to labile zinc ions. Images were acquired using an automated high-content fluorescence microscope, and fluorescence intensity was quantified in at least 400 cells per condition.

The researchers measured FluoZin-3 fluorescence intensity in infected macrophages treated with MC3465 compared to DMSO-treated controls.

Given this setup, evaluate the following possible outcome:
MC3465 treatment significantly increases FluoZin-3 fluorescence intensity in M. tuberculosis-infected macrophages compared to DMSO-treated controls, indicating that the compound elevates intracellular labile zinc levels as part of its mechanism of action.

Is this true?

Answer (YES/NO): YES